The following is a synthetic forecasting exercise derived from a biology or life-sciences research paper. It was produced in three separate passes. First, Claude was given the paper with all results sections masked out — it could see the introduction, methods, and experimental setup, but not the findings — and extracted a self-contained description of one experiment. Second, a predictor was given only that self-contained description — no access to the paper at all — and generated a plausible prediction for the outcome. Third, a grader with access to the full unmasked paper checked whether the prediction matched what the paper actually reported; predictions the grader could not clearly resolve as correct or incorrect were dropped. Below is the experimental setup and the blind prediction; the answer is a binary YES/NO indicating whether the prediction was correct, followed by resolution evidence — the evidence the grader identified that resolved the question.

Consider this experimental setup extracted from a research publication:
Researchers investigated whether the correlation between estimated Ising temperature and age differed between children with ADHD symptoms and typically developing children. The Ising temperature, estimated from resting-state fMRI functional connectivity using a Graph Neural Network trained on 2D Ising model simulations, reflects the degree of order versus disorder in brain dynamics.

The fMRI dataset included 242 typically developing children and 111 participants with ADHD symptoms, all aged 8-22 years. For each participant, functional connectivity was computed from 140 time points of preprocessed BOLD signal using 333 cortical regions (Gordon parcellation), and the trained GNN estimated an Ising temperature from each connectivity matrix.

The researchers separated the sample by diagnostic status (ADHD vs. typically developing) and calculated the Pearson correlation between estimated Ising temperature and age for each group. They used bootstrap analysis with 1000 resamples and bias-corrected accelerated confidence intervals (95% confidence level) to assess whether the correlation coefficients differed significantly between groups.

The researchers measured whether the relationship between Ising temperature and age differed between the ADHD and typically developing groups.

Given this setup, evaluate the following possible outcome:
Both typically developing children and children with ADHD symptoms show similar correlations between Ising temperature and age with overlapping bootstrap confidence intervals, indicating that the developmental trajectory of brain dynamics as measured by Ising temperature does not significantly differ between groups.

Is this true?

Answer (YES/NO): YES